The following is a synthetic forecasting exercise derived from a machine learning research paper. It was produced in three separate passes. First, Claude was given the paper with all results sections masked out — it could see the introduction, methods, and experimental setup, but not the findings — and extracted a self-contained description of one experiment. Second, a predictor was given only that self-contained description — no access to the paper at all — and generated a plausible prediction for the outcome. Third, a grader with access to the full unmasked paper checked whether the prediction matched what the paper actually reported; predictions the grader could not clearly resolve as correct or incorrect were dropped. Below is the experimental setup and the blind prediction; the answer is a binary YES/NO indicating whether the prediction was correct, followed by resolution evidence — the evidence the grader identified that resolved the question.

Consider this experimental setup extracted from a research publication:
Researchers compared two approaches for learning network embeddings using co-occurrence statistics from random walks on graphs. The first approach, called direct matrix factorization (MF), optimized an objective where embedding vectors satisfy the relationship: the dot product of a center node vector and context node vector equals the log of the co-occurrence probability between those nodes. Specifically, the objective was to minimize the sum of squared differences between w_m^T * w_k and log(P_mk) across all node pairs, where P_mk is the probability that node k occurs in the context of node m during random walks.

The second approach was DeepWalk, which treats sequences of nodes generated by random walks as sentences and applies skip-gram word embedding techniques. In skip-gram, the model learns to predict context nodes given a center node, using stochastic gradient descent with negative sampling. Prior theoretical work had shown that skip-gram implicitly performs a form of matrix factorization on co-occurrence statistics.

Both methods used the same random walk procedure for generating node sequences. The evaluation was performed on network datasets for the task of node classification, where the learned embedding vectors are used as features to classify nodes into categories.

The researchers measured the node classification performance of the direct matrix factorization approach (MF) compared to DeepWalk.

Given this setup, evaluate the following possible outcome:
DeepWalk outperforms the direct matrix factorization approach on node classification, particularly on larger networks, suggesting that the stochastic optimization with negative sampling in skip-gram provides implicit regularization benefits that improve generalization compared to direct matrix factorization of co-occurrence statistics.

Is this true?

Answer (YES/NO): NO